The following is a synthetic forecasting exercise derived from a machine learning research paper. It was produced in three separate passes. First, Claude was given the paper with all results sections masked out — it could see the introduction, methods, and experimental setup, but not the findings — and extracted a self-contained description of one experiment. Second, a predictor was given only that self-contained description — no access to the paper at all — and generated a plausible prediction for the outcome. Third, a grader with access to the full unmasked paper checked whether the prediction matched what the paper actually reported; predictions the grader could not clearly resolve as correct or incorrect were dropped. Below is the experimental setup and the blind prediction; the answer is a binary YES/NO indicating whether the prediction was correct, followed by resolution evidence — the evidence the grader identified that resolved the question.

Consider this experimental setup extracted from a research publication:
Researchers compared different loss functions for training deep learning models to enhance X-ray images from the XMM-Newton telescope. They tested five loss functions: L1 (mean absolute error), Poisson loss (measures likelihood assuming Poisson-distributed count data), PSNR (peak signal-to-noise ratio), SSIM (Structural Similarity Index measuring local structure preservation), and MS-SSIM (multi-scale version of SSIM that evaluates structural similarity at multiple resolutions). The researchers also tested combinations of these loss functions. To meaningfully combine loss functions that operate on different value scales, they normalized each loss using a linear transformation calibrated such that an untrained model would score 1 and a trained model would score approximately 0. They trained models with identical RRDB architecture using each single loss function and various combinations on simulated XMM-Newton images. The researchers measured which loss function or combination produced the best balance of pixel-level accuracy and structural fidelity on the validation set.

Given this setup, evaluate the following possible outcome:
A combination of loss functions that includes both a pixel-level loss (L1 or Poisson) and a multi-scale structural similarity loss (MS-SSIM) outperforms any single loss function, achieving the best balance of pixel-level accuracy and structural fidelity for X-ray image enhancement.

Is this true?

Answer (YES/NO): NO